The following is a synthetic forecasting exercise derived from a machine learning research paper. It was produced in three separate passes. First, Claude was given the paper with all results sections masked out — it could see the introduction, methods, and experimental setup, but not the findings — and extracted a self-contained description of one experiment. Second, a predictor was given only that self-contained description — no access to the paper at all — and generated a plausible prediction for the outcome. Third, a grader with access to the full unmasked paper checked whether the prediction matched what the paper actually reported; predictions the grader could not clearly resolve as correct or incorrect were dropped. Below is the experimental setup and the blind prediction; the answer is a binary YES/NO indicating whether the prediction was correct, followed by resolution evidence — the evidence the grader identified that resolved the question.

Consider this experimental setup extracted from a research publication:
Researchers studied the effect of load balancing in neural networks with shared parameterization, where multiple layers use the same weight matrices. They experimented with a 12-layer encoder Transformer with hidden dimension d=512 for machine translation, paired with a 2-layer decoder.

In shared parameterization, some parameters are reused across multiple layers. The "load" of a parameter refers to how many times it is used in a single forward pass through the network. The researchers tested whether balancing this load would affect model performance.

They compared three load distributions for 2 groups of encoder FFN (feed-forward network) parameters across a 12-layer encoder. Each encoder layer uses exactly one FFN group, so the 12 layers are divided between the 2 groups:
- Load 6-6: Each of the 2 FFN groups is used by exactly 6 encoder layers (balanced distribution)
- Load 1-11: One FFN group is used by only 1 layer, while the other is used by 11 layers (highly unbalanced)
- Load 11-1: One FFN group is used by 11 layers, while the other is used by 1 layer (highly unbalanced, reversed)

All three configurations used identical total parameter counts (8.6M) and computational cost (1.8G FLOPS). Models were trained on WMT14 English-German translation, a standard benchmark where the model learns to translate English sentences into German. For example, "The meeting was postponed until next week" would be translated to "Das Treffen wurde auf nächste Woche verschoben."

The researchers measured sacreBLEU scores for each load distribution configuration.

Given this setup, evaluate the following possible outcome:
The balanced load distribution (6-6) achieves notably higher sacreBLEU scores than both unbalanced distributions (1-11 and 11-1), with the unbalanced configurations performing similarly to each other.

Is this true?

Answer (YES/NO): YES